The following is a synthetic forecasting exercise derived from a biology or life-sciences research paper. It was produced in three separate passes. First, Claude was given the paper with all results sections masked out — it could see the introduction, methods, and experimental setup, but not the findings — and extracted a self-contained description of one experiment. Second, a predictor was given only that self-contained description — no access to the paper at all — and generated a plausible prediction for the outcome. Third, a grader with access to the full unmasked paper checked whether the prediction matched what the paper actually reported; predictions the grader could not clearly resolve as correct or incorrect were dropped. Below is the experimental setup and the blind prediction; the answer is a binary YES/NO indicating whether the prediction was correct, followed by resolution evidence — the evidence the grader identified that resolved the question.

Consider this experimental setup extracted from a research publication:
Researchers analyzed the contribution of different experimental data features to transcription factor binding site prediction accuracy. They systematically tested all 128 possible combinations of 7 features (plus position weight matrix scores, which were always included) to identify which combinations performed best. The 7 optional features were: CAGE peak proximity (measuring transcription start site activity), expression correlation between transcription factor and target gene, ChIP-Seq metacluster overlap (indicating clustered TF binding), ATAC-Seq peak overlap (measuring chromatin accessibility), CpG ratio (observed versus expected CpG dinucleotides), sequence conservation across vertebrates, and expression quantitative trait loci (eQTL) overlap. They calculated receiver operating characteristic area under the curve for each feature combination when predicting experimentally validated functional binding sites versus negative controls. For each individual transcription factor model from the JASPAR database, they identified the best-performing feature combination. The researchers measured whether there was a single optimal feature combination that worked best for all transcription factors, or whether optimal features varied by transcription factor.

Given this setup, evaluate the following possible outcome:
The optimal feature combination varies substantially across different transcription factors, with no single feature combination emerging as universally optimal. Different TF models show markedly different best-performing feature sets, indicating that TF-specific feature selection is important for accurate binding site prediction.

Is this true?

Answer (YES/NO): YES